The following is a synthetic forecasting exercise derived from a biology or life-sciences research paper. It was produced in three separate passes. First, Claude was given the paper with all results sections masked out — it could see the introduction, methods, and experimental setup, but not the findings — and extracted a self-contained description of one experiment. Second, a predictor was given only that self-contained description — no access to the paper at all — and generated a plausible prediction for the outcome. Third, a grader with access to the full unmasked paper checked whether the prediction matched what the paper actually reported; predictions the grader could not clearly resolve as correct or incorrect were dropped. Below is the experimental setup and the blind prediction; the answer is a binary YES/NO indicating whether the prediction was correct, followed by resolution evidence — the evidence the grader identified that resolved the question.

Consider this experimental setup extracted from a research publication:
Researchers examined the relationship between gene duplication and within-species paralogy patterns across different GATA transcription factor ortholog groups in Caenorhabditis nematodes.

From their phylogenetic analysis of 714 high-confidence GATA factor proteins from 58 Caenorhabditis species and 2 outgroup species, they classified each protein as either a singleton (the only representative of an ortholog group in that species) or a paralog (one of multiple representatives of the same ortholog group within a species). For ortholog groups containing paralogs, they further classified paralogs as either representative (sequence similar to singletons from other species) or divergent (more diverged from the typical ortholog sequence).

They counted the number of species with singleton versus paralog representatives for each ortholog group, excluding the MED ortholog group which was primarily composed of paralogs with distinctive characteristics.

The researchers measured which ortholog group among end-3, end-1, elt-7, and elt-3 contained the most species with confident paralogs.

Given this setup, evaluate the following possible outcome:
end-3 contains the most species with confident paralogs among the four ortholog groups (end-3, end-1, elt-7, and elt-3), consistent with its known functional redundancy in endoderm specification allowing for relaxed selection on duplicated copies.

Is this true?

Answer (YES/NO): YES